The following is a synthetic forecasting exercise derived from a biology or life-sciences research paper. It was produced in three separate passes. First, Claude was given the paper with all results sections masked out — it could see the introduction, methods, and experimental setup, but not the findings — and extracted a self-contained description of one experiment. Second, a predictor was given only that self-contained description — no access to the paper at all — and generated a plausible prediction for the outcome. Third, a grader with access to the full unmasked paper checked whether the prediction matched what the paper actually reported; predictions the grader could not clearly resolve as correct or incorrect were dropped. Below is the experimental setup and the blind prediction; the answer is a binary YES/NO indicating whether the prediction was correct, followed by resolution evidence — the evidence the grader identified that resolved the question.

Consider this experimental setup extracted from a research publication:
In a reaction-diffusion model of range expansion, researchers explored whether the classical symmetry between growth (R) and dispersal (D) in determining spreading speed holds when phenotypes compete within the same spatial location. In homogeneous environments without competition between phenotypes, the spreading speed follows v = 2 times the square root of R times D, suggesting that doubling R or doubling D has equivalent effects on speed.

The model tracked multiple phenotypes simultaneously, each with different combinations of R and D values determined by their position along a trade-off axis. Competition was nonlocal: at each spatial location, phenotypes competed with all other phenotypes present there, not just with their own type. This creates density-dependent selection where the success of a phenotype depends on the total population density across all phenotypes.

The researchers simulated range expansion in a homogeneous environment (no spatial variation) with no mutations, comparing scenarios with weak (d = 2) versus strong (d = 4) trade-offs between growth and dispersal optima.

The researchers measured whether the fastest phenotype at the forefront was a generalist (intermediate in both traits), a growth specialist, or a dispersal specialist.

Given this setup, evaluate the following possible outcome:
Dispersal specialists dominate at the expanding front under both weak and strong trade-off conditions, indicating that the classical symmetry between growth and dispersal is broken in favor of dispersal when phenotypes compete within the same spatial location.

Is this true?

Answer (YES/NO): NO